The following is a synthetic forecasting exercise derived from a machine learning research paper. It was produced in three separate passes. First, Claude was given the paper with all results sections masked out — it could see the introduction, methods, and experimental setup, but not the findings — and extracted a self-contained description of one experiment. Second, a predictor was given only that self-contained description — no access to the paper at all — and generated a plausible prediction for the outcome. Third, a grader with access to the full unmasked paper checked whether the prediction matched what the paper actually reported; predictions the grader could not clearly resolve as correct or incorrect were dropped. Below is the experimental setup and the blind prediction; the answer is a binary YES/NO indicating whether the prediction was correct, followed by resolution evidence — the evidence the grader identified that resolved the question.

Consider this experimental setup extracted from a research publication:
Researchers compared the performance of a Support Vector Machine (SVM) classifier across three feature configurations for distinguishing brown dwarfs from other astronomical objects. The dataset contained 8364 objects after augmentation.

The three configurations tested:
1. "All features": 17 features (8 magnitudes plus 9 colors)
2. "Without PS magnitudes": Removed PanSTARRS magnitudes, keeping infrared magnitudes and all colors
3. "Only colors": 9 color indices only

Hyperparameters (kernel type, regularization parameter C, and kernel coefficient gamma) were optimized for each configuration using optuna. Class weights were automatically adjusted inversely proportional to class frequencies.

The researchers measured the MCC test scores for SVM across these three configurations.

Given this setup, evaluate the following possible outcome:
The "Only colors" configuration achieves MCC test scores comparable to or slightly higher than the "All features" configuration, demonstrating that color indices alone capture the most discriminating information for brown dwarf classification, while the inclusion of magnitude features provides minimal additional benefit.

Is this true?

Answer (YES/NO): NO